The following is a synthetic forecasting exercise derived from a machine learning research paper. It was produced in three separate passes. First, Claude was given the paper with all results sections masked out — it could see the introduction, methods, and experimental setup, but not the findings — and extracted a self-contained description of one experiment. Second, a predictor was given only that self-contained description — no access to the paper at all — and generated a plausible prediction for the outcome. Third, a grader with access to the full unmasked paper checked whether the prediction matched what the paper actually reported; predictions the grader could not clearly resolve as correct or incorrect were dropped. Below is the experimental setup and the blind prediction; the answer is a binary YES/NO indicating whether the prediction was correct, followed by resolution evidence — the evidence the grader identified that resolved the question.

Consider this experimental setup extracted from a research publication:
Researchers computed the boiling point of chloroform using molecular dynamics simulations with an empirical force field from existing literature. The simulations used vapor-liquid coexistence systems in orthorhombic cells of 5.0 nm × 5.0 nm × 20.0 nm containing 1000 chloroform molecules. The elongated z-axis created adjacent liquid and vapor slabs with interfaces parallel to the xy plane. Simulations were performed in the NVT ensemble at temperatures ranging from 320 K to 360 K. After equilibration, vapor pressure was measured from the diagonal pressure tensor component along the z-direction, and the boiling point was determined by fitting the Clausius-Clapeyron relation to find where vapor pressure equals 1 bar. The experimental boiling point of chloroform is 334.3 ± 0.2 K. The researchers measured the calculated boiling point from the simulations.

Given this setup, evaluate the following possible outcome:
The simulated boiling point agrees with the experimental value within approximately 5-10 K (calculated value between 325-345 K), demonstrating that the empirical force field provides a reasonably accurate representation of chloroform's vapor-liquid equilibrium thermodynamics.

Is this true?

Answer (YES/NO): YES